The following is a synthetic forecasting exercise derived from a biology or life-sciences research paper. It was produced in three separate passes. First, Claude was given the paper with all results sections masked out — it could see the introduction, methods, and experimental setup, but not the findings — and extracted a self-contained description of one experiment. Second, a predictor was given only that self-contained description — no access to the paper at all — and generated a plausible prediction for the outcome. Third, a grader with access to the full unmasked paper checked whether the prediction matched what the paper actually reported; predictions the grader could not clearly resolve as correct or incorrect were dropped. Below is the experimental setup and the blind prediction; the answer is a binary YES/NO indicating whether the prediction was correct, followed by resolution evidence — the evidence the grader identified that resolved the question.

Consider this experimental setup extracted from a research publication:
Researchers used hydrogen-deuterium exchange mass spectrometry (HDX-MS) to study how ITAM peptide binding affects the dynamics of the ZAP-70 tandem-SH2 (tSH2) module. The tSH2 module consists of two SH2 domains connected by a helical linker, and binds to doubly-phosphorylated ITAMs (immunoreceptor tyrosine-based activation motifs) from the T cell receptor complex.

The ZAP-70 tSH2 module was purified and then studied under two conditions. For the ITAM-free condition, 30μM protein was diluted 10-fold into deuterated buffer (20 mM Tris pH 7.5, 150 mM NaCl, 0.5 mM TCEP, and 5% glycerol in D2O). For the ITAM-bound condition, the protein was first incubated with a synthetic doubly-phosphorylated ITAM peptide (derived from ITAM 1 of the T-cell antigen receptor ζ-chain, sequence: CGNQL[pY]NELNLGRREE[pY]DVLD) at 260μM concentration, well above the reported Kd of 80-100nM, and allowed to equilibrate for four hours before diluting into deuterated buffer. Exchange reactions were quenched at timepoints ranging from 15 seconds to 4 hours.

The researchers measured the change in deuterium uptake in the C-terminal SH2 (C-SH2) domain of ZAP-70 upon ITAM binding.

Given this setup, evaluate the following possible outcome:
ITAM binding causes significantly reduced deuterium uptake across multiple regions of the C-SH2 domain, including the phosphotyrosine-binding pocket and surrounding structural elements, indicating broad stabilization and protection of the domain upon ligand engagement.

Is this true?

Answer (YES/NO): YES